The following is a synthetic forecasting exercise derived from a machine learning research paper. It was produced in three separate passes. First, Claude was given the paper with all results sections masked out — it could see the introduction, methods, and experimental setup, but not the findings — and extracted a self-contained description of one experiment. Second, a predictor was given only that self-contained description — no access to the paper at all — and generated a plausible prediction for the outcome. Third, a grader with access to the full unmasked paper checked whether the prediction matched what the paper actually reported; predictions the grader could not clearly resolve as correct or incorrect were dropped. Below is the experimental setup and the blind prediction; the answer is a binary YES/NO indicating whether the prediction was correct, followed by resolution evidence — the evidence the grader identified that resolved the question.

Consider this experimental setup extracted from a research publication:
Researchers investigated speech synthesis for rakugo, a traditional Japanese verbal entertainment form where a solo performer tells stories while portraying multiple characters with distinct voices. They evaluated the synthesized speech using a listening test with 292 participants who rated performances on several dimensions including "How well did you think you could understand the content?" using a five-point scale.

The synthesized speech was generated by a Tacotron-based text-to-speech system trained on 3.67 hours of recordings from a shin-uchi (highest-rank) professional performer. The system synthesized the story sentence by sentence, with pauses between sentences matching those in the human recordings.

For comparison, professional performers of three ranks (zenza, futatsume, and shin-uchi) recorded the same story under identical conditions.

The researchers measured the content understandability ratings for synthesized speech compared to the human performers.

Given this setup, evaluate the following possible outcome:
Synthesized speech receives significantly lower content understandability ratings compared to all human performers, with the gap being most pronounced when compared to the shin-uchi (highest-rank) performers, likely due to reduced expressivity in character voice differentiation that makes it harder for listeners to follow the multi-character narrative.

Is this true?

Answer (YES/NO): NO